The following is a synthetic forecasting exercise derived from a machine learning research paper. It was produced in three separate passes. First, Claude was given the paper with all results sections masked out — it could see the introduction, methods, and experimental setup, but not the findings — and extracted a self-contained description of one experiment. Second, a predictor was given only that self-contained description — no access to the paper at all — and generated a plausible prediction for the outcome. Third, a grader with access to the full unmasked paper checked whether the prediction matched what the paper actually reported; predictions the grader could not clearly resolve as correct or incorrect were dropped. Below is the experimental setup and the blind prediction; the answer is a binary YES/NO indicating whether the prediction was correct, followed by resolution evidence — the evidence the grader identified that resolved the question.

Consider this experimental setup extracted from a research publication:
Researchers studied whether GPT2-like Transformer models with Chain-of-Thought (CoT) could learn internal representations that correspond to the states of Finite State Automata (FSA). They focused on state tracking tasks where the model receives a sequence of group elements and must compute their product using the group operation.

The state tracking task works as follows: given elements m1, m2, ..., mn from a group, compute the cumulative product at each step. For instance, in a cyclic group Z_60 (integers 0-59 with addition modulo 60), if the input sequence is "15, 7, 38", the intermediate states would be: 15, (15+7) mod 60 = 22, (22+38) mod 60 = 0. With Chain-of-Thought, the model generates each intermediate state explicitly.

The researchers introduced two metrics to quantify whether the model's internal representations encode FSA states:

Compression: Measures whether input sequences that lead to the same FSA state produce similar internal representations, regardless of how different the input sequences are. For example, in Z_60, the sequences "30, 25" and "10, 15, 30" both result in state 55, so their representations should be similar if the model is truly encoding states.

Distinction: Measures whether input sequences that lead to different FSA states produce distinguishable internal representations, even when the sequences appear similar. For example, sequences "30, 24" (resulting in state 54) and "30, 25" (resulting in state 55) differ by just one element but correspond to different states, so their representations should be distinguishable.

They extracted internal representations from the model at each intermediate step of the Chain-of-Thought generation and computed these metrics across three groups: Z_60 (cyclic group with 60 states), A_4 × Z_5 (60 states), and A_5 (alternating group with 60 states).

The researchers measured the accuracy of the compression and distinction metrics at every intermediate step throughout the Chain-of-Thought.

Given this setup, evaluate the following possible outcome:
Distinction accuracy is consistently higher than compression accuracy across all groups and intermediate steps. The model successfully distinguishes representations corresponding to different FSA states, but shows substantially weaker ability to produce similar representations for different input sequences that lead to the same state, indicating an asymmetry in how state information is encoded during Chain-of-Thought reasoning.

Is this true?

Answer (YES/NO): NO